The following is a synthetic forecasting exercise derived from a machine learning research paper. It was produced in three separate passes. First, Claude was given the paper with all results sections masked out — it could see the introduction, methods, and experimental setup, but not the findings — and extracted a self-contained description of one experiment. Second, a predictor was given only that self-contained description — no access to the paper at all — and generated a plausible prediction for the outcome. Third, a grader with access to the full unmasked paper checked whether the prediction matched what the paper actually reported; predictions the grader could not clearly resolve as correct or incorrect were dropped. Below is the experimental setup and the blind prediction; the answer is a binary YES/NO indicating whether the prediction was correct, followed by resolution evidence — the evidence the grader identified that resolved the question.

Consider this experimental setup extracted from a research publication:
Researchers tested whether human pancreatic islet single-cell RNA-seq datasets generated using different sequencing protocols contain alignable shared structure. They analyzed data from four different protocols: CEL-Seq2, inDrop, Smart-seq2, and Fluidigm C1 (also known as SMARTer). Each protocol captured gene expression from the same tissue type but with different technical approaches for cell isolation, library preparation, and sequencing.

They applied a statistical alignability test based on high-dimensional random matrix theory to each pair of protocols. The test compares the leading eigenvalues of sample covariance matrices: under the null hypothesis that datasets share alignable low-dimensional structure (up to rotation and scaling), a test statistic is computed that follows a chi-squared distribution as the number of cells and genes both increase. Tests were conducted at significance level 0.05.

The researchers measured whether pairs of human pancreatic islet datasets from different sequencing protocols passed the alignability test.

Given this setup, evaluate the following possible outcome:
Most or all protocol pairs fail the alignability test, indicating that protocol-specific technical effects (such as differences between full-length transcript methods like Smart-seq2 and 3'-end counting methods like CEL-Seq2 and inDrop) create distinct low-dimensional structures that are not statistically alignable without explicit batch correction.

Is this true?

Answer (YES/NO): NO